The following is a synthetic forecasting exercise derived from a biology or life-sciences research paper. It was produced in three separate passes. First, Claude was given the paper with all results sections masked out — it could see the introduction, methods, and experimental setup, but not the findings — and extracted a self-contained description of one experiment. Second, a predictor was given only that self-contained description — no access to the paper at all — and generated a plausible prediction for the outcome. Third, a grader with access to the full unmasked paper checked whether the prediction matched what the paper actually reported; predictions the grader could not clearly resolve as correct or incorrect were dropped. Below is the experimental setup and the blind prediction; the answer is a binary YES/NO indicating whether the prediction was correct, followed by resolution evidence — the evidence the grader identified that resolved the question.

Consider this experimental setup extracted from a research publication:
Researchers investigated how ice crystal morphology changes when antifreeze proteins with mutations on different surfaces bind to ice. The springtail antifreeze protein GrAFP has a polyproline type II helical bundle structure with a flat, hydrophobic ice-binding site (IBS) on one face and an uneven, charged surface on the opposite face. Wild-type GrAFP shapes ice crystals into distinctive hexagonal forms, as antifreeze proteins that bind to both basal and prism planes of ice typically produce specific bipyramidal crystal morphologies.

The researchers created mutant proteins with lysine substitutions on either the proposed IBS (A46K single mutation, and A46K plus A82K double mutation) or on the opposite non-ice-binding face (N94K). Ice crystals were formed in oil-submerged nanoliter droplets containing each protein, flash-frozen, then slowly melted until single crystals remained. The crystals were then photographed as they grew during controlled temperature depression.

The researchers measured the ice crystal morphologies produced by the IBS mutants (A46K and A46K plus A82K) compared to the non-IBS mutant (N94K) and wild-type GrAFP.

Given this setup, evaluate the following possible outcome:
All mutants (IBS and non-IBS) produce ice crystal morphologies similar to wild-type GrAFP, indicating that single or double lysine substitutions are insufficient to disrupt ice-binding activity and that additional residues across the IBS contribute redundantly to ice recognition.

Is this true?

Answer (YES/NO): NO